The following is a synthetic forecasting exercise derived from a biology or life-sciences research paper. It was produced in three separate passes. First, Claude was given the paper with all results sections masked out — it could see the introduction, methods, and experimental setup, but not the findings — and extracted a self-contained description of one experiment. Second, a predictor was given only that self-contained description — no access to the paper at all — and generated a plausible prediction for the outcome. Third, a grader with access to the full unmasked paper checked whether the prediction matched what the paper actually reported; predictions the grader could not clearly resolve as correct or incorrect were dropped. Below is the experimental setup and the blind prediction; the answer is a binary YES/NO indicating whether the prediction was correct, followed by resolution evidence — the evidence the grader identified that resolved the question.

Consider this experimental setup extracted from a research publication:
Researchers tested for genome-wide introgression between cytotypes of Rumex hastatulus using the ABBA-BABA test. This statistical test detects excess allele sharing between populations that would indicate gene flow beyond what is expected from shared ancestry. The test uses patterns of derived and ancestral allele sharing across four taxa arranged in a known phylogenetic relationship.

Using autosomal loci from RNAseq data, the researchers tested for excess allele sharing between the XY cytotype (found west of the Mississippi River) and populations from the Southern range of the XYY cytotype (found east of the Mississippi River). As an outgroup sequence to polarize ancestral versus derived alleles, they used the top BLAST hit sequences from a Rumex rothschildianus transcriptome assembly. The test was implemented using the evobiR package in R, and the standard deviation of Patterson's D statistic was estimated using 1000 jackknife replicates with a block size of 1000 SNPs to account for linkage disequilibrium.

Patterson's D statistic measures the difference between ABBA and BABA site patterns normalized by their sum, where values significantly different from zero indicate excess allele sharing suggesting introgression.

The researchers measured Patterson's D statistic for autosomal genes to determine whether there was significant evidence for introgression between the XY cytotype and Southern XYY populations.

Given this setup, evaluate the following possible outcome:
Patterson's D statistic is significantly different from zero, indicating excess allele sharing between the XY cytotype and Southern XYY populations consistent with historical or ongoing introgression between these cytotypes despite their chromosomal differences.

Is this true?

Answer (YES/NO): YES